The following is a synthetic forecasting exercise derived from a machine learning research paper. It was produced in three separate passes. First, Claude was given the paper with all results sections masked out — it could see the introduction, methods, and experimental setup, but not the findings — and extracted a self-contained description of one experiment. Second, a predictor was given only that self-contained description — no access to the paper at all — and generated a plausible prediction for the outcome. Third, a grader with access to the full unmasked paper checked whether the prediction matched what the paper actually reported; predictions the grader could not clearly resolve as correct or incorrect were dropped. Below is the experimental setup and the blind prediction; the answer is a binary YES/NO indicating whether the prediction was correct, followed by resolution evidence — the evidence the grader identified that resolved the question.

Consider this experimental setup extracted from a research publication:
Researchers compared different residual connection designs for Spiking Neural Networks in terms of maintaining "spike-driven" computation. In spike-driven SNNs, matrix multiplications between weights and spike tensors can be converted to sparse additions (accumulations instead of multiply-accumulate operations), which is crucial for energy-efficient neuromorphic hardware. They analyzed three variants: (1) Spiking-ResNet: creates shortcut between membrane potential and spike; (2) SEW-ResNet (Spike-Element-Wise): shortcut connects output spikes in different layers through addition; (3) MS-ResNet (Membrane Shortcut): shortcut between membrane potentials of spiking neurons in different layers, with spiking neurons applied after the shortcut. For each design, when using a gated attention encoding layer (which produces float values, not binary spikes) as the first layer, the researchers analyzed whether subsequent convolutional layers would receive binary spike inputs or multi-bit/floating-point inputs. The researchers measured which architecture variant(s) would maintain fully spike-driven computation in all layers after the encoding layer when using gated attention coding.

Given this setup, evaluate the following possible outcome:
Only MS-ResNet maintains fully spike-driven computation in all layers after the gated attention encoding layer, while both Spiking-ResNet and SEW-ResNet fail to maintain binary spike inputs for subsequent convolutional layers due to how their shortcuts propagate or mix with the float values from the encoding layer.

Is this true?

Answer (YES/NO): NO